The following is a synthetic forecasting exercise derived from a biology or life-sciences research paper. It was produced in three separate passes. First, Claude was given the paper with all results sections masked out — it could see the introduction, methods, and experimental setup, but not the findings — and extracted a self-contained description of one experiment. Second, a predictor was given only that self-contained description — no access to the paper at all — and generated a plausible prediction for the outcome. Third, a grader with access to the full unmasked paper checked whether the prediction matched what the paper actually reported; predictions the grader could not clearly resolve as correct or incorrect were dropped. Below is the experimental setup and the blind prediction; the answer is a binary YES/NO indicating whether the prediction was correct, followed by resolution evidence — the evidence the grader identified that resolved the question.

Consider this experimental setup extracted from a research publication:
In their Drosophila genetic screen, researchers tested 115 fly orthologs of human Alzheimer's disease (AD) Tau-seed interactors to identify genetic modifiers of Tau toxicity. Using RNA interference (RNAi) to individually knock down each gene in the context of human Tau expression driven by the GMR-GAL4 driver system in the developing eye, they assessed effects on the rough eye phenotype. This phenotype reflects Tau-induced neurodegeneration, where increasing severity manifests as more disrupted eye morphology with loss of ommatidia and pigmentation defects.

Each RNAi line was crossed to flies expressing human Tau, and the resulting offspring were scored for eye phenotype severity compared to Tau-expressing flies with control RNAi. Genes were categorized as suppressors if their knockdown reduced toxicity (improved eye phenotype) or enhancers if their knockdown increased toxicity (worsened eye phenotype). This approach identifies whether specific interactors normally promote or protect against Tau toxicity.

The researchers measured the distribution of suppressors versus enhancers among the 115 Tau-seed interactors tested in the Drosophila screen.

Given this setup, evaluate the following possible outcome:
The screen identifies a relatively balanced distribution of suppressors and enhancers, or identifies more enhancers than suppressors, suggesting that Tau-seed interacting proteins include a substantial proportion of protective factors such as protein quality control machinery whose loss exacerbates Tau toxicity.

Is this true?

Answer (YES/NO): NO